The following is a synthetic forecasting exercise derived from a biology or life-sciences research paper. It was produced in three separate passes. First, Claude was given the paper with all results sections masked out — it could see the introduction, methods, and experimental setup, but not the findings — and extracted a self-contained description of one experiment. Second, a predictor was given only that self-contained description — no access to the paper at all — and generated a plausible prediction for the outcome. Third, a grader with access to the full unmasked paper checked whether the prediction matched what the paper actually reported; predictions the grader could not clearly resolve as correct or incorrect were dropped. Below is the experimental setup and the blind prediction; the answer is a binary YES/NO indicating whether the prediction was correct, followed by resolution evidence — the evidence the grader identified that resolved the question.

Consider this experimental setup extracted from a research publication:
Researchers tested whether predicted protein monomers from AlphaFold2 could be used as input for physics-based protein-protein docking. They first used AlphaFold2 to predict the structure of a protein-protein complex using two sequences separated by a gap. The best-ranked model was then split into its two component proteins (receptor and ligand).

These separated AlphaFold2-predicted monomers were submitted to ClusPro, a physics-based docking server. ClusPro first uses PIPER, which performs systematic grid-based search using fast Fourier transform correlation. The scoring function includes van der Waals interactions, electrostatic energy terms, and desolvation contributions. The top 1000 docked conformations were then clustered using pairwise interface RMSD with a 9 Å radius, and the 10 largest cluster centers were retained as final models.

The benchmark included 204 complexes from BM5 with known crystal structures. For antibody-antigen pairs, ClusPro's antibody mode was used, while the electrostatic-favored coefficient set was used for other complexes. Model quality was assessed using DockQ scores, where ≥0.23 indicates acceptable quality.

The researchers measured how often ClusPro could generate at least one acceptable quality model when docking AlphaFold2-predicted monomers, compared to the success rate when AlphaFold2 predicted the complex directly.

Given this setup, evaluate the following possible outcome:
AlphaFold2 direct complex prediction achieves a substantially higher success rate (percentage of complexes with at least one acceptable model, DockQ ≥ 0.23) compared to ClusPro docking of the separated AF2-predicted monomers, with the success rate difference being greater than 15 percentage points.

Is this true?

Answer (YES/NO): NO